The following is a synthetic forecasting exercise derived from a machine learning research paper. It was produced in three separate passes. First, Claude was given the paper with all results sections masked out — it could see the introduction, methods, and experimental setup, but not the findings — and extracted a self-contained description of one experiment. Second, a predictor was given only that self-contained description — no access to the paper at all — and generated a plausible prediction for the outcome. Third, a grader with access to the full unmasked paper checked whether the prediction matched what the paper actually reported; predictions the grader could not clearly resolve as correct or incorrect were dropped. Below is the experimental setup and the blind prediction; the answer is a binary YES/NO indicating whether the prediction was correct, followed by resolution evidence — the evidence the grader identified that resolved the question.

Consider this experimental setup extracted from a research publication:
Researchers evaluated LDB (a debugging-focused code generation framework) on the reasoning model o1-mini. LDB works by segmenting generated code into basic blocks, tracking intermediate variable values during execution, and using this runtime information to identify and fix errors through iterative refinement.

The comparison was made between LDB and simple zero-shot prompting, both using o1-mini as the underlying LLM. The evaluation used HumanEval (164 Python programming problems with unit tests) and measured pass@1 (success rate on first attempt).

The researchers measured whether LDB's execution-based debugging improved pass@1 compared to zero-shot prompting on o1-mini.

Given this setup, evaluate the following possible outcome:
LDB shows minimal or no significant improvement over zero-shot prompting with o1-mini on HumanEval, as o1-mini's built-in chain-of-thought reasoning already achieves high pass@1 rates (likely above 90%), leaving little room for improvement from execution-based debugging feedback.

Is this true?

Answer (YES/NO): NO